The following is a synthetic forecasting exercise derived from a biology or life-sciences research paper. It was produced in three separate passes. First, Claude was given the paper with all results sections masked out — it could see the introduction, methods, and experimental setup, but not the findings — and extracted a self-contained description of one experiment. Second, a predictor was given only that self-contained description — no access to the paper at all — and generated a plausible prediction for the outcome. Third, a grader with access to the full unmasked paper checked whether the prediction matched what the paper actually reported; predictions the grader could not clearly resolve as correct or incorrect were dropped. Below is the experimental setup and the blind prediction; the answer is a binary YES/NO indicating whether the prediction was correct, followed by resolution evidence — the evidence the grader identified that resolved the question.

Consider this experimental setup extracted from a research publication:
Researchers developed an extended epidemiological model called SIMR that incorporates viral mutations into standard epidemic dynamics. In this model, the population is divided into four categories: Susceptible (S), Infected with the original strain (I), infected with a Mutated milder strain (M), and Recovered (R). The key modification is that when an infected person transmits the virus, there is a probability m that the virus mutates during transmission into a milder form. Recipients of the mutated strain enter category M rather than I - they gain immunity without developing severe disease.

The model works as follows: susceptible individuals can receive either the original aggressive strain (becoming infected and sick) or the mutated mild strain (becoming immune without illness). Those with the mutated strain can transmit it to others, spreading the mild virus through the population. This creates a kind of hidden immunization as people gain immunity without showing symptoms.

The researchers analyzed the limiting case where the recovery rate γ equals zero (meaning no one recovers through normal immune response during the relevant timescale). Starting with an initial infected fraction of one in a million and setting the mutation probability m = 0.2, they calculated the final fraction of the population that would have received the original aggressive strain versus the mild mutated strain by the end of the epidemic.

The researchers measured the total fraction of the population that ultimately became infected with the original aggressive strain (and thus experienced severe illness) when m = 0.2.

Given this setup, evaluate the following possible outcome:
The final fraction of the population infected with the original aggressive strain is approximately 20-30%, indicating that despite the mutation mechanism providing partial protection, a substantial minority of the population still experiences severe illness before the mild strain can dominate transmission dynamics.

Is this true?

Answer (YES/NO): NO